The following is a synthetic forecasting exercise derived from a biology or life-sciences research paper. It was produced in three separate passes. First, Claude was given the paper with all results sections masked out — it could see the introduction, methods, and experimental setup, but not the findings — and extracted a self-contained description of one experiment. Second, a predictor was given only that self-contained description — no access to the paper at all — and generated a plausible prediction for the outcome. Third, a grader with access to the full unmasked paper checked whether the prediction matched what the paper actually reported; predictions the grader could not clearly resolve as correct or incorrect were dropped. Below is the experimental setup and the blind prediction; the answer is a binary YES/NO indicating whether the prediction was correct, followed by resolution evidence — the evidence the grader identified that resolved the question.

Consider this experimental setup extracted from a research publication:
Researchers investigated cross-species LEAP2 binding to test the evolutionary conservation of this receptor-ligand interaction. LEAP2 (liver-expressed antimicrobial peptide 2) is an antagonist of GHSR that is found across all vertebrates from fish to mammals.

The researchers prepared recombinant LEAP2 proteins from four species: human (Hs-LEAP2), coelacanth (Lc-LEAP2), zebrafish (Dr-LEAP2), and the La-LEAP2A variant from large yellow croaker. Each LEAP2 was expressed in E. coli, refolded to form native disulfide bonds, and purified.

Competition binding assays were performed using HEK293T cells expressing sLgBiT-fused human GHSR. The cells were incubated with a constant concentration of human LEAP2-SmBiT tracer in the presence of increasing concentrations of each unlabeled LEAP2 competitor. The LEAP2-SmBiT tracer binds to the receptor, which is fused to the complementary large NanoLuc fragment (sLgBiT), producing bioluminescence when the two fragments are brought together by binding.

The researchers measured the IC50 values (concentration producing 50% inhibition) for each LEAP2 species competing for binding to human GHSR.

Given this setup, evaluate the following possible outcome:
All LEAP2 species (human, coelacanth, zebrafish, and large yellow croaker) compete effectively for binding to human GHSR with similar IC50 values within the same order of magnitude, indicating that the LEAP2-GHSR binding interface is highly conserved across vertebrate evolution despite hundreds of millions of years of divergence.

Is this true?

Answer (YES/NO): NO